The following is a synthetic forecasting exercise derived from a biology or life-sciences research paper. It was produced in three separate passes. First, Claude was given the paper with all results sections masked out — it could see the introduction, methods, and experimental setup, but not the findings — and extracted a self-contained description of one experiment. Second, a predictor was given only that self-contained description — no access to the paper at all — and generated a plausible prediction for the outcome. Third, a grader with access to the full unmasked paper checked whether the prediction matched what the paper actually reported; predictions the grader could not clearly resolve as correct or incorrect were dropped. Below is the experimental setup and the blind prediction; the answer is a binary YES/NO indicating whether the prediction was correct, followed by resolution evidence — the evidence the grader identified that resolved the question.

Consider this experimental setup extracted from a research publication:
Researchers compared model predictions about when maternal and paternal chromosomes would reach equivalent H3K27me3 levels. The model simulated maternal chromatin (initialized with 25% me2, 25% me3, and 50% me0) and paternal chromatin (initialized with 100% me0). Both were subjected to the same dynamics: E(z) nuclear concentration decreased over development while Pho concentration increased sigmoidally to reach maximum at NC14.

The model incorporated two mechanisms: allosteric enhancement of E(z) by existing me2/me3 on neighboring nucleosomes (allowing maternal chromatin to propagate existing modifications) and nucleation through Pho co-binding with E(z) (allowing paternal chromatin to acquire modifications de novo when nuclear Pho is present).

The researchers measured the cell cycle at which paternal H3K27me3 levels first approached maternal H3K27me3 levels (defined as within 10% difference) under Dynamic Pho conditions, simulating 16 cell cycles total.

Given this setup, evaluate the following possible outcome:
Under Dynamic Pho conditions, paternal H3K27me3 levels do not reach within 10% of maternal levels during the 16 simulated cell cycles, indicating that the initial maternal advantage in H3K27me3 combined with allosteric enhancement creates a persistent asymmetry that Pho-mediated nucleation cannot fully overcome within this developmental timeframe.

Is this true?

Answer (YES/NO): NO